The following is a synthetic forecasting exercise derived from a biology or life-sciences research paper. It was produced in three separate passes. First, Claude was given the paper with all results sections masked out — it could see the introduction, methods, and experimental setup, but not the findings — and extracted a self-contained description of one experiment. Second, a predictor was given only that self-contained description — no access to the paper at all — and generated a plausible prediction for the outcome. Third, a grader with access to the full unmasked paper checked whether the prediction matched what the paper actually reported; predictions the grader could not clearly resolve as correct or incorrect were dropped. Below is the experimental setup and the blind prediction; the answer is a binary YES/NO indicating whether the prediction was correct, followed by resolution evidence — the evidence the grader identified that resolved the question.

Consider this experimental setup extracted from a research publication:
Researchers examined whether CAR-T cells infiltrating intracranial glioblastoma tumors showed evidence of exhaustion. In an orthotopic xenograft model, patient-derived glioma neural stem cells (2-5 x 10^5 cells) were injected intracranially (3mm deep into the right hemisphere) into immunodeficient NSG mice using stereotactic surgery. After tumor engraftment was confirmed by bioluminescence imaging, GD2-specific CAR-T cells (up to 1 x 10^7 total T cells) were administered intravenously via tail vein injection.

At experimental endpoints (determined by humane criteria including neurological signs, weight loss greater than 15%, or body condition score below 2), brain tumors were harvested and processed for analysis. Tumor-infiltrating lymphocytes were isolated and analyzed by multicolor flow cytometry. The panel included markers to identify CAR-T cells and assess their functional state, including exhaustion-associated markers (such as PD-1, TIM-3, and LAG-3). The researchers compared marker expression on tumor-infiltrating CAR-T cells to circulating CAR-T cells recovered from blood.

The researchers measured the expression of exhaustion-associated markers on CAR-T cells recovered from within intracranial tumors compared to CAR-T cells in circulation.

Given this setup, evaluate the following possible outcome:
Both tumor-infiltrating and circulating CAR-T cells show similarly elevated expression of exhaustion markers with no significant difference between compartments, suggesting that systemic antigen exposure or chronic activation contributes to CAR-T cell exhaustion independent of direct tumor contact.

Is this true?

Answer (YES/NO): NO